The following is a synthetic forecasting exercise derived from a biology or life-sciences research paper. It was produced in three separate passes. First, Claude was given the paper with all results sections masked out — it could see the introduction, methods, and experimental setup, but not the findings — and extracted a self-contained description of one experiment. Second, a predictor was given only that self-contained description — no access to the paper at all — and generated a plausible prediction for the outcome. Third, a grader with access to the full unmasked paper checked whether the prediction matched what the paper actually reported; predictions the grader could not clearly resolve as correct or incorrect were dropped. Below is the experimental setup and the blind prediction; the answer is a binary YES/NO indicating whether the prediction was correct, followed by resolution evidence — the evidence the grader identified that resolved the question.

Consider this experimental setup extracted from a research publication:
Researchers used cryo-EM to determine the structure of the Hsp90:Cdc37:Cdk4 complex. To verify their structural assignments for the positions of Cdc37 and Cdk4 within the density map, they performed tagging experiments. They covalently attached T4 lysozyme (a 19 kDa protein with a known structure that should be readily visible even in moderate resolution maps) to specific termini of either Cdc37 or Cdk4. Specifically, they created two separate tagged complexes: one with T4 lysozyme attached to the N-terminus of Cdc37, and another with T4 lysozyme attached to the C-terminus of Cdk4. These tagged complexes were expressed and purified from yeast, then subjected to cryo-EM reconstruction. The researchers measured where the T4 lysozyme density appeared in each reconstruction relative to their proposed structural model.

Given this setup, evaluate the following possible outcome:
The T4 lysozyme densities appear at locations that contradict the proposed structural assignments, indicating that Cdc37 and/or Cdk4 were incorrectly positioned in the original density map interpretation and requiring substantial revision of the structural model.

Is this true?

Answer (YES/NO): NO